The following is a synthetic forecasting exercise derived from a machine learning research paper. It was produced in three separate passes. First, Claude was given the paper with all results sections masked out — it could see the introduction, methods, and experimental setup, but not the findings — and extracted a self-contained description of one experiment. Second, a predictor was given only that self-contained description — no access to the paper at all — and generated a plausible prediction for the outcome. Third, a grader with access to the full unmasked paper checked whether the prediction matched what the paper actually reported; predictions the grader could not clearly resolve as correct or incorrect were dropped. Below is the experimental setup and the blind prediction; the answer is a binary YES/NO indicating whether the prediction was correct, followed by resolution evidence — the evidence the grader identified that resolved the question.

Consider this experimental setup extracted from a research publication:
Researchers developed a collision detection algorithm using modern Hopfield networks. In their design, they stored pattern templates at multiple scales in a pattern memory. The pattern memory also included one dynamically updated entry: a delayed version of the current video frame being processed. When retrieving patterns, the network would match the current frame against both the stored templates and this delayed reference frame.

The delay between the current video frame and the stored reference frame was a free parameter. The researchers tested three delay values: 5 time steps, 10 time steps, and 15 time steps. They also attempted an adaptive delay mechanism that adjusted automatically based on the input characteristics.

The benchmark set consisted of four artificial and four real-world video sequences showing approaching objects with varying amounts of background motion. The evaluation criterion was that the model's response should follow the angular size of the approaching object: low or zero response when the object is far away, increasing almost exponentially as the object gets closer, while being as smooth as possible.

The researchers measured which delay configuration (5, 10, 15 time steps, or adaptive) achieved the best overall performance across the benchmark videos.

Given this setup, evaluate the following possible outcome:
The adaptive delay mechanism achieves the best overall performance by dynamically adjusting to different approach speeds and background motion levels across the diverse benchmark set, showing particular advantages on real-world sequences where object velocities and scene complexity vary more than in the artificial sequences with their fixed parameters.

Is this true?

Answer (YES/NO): NO